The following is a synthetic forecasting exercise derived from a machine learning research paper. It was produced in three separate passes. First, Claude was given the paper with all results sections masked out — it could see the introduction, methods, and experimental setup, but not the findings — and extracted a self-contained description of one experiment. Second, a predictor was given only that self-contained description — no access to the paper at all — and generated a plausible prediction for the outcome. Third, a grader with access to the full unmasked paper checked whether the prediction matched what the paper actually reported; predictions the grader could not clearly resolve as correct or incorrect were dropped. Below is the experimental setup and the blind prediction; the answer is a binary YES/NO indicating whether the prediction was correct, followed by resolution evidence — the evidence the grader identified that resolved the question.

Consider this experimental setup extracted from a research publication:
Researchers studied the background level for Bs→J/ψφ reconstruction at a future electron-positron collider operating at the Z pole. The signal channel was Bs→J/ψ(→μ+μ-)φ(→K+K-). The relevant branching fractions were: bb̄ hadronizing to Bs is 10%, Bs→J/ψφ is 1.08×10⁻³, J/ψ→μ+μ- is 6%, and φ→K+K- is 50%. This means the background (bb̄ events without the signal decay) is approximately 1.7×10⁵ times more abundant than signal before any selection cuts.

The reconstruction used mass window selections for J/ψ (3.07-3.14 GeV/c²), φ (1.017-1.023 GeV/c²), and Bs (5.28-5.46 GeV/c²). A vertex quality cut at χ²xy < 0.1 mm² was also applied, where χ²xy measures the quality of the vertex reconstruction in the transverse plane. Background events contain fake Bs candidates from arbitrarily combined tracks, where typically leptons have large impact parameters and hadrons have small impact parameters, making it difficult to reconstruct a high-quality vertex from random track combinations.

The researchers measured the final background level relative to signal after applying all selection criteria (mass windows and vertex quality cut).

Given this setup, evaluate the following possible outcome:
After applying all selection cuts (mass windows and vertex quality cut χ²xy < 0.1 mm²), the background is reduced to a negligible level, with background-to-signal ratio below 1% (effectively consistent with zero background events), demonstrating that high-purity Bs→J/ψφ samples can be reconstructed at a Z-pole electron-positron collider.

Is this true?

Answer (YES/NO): NO